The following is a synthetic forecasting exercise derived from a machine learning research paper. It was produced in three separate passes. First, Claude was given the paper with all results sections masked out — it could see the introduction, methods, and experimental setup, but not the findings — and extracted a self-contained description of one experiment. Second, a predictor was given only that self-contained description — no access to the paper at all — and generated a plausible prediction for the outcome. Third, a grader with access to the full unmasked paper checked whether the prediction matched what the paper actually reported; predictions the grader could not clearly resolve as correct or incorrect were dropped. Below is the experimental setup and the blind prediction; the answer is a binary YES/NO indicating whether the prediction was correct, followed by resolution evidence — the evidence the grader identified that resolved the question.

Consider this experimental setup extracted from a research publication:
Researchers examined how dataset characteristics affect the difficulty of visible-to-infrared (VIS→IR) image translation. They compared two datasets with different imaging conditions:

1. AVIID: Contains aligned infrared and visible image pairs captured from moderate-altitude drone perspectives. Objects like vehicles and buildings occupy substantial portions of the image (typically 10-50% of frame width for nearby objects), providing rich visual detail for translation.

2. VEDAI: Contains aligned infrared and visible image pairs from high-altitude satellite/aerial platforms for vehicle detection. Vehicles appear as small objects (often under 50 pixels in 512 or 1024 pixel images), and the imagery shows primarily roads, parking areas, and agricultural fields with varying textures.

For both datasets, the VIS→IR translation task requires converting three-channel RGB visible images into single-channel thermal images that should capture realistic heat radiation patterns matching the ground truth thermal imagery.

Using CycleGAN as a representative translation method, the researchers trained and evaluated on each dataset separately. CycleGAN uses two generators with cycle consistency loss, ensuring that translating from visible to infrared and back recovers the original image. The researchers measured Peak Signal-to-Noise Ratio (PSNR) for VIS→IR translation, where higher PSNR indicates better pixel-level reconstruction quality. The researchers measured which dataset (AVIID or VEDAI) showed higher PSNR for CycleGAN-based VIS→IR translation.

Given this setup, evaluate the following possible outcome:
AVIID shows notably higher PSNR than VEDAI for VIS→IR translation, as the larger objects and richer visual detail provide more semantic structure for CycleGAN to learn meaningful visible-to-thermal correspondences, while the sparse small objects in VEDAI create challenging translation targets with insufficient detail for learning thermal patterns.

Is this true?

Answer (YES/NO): NO